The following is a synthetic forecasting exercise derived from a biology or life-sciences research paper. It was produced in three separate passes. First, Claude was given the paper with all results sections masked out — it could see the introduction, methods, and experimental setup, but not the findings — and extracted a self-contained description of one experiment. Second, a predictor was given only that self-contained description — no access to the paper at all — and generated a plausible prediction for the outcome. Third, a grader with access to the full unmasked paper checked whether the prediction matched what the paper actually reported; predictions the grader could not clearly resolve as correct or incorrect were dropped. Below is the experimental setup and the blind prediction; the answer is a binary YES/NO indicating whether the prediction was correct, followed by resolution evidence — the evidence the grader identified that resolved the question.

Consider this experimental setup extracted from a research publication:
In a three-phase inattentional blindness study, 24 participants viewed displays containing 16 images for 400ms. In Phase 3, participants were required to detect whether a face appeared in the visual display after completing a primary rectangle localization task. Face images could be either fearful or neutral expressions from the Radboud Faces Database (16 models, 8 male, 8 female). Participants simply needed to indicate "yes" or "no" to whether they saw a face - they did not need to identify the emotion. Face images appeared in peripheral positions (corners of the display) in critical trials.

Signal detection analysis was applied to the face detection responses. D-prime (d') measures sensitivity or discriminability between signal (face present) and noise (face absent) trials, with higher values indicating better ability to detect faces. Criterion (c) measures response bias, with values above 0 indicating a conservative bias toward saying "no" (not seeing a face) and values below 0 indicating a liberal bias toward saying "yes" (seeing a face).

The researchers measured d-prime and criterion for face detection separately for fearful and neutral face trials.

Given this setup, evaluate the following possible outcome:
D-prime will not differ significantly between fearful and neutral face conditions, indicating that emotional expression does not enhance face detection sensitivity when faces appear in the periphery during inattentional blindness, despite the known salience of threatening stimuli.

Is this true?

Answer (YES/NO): NO